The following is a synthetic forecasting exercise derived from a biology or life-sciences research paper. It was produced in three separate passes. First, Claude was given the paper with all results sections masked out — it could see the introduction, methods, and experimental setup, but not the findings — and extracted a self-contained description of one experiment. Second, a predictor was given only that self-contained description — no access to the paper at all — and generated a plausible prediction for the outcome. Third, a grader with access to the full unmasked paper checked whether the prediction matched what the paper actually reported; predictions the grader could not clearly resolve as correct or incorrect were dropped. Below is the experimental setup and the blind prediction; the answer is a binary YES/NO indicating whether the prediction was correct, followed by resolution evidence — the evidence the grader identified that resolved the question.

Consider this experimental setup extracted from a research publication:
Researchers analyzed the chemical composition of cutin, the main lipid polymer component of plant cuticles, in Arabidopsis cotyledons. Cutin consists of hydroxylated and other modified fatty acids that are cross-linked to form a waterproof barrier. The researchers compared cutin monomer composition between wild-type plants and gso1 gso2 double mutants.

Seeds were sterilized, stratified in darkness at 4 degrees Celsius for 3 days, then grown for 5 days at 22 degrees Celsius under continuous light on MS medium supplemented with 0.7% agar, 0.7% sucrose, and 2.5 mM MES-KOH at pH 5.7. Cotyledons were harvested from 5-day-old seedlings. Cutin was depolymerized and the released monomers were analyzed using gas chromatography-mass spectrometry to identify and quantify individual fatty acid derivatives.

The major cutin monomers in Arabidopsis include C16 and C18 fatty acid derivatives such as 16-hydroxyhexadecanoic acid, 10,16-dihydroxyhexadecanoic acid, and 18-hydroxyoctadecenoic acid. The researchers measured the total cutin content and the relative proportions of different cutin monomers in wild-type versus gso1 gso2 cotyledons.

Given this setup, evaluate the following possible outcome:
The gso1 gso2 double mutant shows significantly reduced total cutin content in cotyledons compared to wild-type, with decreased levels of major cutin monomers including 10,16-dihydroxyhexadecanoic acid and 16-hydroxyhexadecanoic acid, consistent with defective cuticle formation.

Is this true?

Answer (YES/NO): NO